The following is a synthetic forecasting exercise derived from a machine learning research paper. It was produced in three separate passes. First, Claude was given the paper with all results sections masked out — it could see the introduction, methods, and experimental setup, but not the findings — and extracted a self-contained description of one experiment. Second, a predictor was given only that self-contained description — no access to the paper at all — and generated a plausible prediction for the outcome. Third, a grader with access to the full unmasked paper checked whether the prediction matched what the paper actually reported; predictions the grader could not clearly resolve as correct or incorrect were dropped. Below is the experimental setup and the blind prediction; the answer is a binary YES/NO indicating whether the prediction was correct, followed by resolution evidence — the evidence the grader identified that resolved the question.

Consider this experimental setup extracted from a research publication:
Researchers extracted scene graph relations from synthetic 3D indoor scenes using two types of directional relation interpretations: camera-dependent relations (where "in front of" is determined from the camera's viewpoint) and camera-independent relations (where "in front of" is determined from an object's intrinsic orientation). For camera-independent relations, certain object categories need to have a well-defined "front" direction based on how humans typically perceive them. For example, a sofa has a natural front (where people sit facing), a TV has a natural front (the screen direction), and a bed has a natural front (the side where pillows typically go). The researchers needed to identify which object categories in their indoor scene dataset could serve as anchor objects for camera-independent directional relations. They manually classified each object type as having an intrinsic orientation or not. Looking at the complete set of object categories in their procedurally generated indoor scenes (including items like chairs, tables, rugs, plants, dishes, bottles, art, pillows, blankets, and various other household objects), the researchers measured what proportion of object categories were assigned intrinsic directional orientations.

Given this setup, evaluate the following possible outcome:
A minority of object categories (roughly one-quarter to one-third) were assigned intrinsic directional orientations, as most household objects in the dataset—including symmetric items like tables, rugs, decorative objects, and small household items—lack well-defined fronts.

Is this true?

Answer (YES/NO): NO